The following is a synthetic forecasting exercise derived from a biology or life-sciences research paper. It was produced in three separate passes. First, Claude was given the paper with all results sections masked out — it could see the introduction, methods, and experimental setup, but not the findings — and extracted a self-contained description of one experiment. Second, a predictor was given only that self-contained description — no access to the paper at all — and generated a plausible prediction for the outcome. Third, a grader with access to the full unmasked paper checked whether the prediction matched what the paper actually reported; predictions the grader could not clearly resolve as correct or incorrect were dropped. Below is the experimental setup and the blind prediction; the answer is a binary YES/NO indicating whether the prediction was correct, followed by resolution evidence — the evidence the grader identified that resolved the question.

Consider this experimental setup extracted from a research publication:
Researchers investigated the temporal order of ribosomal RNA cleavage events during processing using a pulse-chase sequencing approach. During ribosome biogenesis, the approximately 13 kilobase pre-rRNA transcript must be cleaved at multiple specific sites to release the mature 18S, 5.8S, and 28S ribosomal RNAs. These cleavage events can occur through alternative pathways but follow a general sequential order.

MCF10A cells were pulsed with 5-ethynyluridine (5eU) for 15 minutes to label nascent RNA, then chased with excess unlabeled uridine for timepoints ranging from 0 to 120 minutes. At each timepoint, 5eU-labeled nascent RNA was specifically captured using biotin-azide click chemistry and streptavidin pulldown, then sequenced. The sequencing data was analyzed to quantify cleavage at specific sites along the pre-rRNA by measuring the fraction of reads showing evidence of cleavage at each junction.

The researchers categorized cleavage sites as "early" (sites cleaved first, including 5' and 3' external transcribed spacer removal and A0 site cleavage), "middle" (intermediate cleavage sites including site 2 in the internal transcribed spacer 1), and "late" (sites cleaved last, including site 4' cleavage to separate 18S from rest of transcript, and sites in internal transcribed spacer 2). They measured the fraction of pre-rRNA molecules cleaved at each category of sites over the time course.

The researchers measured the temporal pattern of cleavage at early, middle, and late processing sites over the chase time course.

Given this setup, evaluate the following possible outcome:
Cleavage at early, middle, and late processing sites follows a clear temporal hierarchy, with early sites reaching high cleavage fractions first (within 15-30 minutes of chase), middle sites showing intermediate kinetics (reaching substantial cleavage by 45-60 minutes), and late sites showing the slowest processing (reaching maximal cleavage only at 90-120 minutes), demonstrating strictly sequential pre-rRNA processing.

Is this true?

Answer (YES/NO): NO